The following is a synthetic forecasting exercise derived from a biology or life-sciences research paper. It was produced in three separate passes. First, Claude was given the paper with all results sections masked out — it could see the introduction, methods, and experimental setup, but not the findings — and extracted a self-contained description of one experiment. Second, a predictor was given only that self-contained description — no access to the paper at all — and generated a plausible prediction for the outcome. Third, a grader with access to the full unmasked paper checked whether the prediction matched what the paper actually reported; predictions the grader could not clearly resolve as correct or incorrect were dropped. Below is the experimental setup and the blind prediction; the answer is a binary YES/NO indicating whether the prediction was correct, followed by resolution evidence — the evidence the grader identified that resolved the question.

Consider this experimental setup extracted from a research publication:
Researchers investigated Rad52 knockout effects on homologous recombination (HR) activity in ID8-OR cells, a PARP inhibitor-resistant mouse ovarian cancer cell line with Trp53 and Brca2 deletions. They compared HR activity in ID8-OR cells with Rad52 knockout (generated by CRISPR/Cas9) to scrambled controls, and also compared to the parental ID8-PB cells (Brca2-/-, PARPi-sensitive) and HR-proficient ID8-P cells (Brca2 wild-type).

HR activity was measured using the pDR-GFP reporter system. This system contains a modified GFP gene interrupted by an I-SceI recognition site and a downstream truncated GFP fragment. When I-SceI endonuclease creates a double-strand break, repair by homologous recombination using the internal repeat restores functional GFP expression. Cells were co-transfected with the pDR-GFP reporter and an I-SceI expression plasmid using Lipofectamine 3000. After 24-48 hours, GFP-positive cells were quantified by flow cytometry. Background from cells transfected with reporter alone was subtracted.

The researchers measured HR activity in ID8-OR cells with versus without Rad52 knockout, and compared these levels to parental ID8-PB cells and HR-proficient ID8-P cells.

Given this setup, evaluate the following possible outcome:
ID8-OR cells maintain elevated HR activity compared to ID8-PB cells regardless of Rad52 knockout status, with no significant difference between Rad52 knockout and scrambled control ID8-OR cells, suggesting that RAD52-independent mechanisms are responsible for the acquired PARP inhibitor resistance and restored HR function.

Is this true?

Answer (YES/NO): NO